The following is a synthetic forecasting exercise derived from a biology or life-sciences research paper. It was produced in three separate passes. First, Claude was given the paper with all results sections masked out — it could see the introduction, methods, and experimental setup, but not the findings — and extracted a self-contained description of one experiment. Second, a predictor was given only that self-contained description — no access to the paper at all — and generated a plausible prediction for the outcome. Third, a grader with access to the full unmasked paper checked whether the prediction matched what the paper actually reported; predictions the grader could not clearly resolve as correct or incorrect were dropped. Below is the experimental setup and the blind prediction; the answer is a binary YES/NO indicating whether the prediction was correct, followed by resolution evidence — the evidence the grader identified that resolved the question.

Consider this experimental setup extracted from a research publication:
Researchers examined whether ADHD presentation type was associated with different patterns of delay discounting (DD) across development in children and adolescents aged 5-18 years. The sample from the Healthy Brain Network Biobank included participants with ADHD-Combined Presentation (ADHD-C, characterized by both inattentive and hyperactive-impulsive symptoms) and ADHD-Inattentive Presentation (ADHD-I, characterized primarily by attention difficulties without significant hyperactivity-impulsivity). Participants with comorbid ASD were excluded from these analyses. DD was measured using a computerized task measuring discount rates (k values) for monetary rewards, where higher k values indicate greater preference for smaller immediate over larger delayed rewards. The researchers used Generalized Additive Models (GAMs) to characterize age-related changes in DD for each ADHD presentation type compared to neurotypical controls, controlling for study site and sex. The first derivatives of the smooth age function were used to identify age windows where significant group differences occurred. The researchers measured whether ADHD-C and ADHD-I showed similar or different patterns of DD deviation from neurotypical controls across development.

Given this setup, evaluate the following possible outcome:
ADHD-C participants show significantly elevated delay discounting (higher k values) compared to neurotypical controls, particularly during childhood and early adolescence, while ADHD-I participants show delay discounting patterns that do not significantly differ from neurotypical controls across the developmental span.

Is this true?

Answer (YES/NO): NO